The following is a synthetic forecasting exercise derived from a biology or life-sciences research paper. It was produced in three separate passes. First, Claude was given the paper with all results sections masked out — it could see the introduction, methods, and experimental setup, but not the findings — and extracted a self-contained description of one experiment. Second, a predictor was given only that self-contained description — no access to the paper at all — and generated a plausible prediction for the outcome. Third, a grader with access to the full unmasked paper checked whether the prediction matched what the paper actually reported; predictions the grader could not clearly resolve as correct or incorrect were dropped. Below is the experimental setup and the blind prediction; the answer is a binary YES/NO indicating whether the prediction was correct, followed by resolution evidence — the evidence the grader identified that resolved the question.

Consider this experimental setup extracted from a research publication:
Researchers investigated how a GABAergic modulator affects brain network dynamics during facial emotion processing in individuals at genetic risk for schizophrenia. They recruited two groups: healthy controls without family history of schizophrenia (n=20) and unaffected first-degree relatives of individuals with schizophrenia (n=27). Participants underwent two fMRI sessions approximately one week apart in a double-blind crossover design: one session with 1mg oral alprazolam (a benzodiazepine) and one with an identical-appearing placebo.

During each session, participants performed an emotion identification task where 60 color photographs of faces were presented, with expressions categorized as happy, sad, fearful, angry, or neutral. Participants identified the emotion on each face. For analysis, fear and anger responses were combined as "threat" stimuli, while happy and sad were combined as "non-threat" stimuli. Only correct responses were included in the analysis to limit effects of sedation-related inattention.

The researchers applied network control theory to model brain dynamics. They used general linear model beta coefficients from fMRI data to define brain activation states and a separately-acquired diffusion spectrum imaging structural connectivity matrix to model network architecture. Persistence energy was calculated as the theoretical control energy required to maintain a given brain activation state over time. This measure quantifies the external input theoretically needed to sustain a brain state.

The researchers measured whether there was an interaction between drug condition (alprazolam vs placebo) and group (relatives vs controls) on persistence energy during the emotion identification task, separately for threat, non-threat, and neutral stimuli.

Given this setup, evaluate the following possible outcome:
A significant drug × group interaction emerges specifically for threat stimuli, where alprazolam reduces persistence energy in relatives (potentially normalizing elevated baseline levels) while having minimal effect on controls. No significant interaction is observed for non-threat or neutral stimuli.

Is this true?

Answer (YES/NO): NO